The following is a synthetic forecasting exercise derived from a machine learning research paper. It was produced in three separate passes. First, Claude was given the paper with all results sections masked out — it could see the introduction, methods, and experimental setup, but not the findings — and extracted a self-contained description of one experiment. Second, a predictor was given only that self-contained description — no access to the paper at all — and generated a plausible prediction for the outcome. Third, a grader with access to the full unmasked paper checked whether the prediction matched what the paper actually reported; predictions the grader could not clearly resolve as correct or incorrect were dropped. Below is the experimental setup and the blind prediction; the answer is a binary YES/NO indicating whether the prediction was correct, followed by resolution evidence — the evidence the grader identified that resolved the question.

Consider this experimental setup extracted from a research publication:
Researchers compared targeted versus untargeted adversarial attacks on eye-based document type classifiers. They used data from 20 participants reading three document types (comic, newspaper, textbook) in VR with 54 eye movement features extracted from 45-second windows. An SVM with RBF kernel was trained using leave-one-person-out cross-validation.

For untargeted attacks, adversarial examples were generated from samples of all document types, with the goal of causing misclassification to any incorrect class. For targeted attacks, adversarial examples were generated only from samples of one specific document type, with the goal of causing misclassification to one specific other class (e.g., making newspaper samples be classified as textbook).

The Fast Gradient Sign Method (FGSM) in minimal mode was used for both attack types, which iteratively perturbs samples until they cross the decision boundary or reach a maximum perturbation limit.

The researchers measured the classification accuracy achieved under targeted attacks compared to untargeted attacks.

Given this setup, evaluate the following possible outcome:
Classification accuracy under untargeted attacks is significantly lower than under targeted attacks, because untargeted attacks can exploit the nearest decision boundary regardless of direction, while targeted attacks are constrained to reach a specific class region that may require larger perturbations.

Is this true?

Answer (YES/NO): NO